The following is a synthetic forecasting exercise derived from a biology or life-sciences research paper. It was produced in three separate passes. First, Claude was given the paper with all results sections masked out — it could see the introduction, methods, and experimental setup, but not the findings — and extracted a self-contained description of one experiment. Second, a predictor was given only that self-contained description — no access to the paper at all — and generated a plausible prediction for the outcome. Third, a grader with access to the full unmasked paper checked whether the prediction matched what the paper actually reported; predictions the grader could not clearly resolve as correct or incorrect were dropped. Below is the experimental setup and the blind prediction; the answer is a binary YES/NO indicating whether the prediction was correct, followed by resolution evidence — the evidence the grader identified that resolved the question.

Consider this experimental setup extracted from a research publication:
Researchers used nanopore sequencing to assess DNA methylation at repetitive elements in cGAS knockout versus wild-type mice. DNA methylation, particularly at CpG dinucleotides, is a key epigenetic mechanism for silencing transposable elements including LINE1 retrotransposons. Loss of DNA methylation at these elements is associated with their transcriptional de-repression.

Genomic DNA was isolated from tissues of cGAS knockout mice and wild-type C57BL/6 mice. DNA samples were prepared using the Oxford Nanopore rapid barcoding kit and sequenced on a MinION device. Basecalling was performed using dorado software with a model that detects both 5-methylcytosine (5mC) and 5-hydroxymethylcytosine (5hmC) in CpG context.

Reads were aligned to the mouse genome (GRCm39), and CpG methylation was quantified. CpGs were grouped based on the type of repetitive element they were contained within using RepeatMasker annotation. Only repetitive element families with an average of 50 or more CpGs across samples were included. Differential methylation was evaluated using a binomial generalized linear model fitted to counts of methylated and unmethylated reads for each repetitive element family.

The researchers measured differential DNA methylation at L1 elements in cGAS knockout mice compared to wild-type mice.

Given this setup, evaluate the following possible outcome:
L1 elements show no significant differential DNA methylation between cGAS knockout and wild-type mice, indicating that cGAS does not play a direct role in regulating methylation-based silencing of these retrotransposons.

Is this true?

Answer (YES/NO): NO